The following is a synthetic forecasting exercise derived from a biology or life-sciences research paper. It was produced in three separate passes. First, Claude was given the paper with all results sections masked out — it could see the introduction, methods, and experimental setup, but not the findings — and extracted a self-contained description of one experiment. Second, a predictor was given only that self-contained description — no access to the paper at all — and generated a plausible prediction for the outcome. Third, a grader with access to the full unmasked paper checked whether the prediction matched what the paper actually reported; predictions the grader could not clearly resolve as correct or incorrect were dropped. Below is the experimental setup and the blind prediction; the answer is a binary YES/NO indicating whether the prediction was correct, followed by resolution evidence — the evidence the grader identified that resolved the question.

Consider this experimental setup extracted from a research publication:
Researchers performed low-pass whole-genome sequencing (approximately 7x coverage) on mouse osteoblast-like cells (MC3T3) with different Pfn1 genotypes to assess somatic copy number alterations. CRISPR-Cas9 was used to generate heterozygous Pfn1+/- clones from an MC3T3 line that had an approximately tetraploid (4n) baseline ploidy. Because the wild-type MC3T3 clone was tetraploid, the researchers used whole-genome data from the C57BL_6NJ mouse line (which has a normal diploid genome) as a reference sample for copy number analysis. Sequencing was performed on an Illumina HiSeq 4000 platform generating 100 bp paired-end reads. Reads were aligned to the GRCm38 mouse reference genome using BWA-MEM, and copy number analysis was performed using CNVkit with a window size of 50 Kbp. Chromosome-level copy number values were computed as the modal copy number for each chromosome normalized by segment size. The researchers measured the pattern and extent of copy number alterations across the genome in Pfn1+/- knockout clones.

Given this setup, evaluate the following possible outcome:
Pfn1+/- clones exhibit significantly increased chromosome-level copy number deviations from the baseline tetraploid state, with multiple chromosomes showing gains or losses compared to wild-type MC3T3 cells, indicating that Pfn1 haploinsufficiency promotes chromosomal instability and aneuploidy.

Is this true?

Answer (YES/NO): YES